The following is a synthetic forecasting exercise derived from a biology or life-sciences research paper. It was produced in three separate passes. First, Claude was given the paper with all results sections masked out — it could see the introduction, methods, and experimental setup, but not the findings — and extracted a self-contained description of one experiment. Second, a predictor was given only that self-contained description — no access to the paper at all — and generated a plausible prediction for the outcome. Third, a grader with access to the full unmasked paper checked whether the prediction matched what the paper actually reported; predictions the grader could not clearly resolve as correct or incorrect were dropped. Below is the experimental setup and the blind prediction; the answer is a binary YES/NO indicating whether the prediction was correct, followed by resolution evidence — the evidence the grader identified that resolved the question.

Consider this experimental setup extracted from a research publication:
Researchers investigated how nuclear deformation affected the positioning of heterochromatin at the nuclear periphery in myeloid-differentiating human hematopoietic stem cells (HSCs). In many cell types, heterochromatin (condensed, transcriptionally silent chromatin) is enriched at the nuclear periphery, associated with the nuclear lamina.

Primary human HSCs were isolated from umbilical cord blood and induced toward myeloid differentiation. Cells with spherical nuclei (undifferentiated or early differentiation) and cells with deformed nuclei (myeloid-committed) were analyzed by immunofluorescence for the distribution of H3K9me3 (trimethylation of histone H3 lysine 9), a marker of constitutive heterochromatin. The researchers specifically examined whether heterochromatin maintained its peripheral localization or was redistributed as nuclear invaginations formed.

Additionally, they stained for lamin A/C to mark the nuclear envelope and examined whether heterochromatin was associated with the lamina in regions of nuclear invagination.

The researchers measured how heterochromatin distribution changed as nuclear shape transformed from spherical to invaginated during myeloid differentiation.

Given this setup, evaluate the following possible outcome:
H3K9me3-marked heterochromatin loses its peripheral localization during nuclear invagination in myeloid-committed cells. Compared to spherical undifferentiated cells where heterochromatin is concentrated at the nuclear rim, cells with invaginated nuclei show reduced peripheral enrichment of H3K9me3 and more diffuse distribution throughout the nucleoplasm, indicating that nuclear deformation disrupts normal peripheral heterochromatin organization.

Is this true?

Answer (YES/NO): YES